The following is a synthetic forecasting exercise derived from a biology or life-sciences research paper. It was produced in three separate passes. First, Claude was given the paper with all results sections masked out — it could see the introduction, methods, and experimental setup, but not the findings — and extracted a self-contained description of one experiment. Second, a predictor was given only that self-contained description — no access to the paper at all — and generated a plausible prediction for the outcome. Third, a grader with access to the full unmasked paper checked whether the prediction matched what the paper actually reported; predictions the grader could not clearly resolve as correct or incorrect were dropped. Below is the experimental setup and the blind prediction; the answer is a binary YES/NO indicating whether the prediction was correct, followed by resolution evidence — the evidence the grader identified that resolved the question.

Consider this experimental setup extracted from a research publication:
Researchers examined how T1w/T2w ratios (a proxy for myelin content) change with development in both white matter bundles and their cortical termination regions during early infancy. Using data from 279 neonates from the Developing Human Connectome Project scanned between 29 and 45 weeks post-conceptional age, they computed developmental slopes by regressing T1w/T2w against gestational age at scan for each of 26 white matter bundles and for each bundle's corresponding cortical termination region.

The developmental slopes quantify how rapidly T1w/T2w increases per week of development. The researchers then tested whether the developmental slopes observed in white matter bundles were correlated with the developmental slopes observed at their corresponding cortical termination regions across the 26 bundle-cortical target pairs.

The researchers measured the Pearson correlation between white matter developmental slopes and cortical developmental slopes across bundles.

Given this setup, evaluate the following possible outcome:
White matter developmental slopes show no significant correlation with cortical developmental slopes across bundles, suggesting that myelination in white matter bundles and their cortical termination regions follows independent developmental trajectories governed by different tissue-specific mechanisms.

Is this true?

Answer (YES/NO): NO